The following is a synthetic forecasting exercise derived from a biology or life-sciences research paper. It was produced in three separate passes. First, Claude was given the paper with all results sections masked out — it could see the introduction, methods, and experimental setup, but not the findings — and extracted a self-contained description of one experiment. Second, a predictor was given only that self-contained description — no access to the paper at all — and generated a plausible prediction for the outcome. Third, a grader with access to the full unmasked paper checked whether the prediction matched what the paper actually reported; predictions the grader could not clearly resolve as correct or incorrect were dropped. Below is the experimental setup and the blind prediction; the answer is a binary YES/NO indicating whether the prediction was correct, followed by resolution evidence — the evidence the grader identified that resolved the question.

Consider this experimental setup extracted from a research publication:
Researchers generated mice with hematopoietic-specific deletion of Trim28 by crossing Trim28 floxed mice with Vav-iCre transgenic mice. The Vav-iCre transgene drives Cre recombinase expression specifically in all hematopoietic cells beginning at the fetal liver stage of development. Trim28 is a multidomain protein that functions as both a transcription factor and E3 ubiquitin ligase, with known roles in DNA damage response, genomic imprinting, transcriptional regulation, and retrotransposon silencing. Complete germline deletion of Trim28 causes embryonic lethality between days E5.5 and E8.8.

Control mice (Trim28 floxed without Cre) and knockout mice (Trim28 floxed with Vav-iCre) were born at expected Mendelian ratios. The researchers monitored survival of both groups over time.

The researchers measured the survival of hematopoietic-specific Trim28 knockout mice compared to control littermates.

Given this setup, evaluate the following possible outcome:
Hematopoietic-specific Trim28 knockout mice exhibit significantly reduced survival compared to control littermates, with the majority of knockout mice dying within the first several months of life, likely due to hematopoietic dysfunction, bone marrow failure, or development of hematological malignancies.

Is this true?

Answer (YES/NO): YES